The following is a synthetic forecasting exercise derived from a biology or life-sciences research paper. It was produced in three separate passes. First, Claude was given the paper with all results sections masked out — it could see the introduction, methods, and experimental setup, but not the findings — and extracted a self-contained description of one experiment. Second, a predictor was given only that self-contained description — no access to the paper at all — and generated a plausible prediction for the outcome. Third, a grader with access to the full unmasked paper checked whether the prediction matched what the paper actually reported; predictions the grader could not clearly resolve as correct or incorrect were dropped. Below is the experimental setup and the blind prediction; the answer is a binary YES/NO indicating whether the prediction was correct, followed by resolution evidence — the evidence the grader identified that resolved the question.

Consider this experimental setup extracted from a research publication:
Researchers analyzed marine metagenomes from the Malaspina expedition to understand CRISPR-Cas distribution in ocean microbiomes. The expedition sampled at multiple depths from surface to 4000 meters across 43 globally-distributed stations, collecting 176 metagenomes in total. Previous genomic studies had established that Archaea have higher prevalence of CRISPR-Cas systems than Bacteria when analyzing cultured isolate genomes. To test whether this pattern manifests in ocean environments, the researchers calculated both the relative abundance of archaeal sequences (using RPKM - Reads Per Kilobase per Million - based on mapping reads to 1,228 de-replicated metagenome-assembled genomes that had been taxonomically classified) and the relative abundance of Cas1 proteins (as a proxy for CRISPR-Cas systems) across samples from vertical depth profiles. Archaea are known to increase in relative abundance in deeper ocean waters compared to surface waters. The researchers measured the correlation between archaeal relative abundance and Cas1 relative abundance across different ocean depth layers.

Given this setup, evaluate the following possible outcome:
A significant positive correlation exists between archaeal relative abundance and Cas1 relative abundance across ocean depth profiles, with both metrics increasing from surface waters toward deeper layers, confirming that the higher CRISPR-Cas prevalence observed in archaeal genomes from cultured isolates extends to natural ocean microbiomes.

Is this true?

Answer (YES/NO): YES